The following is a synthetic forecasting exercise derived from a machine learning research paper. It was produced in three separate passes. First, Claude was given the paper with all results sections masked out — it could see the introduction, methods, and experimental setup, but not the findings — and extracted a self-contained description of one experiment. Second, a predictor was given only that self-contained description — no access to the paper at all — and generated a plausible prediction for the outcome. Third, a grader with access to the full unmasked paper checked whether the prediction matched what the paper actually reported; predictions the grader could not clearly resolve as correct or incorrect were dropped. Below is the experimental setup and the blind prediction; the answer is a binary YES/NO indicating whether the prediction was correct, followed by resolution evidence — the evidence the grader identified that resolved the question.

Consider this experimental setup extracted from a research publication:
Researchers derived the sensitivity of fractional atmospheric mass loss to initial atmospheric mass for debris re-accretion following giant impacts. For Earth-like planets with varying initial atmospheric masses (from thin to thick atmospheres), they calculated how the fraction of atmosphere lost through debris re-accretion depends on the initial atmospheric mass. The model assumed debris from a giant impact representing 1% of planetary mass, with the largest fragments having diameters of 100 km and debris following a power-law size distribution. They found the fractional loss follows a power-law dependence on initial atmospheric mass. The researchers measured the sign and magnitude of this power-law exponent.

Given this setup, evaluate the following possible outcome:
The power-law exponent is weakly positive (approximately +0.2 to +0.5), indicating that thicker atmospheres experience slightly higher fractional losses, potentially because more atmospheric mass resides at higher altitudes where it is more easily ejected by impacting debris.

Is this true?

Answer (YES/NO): NO